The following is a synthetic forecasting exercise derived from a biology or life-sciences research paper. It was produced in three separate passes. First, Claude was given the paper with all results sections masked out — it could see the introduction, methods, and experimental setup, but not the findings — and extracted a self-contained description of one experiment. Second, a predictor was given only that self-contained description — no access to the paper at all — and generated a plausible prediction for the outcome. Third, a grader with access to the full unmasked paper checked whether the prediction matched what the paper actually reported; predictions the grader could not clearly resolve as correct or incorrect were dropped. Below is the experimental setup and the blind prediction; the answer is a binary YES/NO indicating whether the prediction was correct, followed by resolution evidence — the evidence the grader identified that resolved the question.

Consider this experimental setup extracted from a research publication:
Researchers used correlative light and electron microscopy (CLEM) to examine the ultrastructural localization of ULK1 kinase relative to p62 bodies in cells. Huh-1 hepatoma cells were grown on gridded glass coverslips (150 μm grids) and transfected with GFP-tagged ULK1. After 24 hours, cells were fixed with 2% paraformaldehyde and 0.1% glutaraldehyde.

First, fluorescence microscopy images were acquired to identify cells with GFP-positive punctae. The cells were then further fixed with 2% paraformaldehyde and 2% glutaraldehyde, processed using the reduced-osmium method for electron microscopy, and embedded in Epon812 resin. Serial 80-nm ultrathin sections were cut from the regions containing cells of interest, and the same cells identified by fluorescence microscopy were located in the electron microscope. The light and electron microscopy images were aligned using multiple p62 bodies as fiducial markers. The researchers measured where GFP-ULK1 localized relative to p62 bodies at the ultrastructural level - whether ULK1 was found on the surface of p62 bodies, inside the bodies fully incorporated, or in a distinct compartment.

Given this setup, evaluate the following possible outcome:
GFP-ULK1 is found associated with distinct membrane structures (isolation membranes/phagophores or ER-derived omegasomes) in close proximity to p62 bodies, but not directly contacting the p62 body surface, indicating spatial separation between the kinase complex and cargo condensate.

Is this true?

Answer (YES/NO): NO